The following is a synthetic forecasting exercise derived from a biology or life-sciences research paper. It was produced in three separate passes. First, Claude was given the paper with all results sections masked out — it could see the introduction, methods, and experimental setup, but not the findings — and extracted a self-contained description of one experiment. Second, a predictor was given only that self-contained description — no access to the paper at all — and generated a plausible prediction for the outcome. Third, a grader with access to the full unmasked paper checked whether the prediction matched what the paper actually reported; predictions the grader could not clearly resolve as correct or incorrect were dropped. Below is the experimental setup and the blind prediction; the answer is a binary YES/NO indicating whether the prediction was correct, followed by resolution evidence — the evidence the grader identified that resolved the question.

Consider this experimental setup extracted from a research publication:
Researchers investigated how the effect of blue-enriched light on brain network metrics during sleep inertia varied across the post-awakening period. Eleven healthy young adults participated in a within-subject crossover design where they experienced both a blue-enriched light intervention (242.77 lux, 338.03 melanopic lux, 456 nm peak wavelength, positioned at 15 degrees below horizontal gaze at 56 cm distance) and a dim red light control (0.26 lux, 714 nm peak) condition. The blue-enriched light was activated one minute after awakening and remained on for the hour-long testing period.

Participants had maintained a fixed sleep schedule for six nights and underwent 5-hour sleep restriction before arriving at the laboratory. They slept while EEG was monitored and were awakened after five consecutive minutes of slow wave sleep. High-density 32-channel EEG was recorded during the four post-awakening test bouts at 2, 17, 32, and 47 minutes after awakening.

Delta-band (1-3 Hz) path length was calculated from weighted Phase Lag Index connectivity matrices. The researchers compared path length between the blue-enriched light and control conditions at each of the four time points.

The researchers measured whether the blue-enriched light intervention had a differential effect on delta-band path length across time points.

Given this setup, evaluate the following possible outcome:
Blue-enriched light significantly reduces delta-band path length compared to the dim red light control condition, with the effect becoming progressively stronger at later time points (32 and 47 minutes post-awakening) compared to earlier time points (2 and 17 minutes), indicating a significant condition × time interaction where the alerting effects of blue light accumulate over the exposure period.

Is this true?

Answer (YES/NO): NO